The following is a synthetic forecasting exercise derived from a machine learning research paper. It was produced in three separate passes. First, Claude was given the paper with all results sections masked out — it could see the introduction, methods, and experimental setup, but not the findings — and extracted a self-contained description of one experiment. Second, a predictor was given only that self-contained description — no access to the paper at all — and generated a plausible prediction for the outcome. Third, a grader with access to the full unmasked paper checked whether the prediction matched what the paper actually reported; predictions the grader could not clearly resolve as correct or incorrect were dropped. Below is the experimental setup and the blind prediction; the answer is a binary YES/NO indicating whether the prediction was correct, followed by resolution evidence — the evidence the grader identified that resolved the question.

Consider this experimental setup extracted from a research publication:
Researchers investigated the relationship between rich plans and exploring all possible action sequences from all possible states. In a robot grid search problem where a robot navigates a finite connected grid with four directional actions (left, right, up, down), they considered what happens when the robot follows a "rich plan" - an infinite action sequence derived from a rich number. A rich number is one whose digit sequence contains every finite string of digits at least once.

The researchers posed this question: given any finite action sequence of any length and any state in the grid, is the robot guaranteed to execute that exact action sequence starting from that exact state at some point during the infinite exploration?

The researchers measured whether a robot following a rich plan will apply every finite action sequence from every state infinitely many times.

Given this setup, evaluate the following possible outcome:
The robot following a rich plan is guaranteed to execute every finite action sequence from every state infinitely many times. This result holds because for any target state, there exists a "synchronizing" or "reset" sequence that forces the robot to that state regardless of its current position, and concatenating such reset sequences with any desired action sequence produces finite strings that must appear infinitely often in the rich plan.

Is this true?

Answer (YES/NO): YES